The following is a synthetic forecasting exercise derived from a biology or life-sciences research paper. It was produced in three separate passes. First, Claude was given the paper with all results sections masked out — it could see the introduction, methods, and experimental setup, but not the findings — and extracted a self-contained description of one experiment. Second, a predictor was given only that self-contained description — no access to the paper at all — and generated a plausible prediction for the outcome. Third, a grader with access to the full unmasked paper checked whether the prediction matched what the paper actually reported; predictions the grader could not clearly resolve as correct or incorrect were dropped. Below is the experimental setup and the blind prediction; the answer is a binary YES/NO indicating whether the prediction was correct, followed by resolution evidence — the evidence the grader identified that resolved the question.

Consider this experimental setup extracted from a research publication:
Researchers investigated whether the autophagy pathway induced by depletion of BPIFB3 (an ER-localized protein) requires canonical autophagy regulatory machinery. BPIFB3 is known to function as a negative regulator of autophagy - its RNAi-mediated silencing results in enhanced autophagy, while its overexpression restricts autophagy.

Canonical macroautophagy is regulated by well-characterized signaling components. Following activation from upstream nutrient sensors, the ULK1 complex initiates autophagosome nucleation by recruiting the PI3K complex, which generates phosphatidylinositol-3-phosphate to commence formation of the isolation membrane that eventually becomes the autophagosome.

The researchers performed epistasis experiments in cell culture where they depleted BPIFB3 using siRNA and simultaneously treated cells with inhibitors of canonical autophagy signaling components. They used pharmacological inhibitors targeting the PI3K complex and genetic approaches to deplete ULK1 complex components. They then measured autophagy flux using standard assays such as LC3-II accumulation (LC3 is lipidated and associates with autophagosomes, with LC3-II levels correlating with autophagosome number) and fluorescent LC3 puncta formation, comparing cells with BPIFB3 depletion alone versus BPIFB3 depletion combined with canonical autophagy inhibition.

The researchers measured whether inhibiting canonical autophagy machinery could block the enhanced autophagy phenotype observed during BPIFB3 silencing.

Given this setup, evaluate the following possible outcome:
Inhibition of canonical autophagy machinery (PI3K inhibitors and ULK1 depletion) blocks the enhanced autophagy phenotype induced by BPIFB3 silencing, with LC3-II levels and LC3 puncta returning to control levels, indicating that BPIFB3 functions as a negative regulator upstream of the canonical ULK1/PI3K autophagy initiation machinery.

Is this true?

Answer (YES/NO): NO